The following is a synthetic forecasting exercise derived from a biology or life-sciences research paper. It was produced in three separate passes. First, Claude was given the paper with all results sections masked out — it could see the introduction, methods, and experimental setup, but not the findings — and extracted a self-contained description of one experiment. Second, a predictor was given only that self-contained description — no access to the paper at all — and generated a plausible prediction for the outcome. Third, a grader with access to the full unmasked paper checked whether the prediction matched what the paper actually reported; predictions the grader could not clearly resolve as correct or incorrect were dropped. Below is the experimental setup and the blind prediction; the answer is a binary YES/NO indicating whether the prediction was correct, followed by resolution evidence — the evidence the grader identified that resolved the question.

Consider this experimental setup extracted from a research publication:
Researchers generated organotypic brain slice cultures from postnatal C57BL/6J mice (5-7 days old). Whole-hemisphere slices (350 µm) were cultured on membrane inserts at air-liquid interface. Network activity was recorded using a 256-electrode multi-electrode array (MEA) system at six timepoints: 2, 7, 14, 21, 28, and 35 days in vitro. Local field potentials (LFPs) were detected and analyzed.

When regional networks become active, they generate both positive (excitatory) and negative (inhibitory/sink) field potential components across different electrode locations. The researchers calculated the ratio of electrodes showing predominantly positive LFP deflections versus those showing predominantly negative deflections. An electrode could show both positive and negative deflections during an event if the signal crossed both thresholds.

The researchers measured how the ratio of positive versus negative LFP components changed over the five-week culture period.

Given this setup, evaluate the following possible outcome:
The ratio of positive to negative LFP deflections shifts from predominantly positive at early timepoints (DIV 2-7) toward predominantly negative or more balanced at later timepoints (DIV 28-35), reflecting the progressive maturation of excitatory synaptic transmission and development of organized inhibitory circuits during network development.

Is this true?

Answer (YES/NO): NO